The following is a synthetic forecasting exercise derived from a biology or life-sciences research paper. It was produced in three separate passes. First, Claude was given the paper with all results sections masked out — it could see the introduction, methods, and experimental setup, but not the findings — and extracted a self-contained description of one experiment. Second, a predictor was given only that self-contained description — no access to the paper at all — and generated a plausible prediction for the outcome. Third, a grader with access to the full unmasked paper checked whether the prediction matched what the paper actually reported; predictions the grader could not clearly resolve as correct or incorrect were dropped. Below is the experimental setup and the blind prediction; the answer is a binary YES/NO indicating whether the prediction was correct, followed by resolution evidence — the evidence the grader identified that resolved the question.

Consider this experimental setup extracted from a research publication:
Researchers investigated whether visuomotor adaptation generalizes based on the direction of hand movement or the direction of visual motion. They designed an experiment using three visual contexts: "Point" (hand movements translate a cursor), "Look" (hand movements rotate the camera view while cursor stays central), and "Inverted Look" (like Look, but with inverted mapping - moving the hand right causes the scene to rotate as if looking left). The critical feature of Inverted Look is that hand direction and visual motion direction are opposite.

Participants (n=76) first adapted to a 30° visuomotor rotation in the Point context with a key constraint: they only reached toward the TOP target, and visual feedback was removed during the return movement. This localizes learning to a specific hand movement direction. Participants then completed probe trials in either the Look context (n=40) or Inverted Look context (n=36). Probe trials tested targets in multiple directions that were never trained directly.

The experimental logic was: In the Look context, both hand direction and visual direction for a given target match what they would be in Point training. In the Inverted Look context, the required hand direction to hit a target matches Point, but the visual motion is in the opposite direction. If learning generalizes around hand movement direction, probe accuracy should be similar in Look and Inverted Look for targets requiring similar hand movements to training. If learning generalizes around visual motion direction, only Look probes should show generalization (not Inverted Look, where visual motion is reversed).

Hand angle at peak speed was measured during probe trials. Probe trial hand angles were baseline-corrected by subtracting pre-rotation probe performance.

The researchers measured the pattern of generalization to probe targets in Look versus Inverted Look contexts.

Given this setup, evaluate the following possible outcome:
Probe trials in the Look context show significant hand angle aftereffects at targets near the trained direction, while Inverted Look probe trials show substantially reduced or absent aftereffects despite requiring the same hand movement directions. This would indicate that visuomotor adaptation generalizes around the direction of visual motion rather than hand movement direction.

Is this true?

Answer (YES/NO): NO